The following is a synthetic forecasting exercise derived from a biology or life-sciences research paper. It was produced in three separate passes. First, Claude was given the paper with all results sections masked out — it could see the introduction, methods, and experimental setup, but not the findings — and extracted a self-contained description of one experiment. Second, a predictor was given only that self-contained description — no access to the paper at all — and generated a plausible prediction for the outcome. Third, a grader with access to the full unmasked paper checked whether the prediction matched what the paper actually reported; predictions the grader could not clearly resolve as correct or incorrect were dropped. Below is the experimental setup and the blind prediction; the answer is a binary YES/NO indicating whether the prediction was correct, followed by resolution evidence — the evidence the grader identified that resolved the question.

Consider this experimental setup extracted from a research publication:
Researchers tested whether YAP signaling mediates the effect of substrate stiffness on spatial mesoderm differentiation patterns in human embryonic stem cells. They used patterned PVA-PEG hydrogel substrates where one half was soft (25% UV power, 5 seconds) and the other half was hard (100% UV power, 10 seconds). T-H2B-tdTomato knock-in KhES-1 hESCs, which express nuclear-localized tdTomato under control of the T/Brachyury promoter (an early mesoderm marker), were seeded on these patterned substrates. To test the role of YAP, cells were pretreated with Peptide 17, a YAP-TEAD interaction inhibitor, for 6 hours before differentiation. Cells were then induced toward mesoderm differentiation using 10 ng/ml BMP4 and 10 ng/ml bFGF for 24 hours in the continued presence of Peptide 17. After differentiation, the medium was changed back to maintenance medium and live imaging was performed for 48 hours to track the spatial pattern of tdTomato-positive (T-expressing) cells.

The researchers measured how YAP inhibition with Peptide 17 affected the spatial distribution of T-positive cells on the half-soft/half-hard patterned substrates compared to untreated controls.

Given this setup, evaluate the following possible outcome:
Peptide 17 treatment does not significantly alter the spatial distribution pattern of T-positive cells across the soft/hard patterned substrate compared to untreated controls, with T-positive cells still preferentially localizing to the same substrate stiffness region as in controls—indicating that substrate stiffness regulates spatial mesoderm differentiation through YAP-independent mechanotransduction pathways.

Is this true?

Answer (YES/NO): NO